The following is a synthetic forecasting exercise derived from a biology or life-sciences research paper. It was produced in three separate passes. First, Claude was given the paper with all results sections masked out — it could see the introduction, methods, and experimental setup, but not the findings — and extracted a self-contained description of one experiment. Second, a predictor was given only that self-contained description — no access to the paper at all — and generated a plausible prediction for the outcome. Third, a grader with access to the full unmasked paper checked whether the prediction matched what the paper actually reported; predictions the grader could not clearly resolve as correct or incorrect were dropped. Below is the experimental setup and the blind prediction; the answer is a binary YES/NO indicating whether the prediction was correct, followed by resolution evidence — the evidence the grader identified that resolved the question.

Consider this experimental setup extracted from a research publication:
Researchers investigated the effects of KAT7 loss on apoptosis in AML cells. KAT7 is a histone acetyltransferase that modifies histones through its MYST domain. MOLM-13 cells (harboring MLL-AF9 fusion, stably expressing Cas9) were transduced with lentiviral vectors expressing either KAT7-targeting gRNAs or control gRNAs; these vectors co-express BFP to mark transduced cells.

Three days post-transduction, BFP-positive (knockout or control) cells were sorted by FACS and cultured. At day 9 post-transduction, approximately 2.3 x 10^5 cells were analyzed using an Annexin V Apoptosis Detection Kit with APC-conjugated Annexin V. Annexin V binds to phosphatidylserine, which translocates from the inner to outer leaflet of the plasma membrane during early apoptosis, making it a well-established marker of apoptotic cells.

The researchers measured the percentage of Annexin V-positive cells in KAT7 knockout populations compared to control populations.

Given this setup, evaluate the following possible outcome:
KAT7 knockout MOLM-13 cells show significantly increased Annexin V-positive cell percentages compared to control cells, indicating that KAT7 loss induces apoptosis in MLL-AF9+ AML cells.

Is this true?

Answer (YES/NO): YES